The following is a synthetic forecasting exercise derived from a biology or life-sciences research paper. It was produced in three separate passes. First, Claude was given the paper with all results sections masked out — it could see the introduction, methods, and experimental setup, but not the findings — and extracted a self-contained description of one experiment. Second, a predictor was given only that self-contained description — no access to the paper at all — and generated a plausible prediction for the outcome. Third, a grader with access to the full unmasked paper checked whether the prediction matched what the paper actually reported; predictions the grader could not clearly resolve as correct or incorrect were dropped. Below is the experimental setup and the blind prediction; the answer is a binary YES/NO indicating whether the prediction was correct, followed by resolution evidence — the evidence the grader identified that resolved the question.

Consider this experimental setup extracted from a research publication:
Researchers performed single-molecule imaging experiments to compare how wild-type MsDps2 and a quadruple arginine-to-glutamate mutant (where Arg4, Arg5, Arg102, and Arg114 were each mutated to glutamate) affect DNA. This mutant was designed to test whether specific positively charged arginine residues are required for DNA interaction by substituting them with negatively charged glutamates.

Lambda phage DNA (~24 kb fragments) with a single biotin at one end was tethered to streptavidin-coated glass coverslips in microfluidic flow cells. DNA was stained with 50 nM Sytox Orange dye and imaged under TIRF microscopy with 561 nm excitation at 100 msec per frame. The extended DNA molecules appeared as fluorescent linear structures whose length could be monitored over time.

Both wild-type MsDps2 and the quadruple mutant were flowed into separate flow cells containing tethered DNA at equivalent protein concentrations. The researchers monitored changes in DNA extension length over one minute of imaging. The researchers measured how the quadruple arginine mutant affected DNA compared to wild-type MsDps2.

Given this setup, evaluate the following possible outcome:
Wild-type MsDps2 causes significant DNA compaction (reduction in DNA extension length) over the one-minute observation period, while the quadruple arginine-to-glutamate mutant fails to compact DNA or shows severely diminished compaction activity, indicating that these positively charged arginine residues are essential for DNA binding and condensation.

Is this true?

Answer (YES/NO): YES